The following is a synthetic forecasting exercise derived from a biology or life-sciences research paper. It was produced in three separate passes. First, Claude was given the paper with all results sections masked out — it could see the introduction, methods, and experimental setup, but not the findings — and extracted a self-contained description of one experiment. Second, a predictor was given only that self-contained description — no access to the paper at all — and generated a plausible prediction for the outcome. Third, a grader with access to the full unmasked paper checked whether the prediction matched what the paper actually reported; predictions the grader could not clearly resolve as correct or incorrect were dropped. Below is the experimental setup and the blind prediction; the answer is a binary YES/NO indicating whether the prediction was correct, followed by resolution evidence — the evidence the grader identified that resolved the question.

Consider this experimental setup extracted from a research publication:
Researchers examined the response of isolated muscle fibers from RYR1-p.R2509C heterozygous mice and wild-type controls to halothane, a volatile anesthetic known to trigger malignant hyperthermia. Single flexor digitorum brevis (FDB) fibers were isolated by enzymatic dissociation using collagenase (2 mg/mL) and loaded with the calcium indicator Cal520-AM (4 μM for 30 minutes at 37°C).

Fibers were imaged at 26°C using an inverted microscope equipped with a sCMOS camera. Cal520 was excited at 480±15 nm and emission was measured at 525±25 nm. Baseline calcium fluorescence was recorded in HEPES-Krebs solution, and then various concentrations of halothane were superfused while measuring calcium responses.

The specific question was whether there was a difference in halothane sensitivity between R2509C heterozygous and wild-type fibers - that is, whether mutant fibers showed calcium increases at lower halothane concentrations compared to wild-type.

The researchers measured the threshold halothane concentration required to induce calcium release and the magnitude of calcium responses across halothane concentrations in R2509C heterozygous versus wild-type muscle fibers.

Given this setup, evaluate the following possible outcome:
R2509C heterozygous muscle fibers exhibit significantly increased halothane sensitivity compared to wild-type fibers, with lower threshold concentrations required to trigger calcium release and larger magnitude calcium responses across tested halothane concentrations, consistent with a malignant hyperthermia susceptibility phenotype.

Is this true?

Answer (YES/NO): YES